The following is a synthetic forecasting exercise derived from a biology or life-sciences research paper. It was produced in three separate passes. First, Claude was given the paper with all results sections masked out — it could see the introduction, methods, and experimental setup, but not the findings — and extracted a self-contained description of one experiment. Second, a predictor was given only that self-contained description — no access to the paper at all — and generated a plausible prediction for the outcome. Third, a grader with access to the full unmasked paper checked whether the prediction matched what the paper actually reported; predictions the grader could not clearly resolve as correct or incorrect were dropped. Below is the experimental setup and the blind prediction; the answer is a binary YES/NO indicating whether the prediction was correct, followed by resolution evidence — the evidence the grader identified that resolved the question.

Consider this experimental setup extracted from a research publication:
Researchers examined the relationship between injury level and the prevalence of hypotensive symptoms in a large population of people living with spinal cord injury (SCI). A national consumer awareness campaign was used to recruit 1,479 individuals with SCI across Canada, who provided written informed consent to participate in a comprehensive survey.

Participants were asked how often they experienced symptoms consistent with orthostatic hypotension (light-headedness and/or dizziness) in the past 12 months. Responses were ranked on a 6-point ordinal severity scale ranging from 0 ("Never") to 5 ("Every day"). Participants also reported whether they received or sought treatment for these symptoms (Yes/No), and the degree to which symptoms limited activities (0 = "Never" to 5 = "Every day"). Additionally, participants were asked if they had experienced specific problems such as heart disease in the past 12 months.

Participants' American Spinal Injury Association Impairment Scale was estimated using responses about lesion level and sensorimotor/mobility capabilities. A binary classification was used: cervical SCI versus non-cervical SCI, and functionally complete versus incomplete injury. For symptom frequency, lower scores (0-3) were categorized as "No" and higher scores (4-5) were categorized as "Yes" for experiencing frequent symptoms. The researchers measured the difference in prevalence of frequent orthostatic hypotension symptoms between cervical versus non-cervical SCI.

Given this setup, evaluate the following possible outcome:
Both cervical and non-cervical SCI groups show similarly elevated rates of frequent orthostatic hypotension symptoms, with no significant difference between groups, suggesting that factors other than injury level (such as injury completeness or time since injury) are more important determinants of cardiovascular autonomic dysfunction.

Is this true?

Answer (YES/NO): NO